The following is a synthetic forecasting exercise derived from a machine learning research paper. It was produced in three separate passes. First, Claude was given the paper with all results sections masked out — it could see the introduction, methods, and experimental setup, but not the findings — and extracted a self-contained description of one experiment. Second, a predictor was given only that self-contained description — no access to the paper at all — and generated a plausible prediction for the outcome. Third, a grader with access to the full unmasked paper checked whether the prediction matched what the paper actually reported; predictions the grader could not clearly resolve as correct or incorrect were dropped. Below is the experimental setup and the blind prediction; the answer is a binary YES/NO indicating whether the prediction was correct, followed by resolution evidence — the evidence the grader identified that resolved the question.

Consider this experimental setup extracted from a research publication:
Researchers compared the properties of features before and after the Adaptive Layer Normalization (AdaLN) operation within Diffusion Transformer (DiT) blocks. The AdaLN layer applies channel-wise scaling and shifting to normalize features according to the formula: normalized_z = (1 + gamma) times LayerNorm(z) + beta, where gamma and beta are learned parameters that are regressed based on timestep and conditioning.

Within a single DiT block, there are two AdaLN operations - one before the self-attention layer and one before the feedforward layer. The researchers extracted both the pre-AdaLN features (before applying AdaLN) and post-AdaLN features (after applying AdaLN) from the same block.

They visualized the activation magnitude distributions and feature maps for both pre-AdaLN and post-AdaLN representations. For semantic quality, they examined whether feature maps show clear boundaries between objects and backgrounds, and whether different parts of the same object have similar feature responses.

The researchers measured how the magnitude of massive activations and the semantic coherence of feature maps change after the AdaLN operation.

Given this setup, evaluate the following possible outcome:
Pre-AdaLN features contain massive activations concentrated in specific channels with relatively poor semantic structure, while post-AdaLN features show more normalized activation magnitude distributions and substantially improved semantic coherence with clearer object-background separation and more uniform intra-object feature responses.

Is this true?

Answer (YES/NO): YES